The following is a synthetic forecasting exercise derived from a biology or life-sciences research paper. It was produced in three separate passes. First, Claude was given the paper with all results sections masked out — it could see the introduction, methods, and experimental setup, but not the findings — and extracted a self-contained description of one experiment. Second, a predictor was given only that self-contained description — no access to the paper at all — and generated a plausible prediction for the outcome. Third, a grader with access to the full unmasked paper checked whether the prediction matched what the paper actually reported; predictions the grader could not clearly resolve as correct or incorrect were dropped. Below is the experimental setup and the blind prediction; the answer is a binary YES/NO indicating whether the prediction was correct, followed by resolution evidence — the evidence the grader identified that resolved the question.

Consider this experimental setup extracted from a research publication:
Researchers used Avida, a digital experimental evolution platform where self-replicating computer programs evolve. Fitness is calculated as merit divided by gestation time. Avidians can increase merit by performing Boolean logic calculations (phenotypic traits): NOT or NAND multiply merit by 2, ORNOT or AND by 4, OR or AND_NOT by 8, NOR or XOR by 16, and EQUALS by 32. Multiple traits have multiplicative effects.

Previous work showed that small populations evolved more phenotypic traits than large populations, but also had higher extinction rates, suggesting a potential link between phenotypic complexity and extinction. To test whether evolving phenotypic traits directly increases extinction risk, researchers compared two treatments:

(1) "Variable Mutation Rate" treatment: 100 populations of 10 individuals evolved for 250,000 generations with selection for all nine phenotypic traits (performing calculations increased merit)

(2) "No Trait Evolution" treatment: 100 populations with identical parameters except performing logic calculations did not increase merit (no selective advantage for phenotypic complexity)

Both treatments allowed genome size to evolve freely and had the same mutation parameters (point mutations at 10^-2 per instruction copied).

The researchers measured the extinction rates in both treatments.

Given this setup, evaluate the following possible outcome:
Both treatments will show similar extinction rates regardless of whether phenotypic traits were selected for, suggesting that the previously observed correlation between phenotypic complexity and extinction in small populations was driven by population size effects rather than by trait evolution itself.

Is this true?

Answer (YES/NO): YES